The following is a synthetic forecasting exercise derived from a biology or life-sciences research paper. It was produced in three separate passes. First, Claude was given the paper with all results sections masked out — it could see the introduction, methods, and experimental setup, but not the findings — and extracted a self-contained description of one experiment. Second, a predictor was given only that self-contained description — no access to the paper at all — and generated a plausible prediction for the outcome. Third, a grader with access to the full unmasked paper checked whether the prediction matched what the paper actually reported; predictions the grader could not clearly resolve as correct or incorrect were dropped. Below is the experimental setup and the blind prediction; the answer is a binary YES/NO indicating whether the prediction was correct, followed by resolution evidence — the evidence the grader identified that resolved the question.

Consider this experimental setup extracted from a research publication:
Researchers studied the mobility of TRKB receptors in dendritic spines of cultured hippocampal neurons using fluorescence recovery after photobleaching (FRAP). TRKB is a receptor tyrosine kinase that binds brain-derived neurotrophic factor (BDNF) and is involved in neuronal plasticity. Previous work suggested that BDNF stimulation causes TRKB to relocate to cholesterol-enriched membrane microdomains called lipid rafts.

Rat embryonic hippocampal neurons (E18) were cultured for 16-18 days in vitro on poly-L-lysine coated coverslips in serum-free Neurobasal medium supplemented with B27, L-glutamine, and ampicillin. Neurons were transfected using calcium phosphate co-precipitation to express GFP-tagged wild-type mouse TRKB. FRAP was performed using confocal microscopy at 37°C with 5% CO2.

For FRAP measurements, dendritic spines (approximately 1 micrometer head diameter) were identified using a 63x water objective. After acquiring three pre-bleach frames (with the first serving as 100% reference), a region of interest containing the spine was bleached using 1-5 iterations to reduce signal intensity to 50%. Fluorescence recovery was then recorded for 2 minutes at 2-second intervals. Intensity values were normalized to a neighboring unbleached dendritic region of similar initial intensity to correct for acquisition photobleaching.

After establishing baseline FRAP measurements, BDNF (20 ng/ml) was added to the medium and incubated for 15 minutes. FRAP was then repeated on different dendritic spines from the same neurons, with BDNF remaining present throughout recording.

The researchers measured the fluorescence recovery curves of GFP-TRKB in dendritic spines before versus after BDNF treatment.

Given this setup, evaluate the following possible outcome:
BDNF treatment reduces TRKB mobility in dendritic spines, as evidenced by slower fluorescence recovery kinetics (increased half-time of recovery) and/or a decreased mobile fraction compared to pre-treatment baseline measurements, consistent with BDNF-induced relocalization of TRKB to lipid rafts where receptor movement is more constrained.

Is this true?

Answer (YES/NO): NO